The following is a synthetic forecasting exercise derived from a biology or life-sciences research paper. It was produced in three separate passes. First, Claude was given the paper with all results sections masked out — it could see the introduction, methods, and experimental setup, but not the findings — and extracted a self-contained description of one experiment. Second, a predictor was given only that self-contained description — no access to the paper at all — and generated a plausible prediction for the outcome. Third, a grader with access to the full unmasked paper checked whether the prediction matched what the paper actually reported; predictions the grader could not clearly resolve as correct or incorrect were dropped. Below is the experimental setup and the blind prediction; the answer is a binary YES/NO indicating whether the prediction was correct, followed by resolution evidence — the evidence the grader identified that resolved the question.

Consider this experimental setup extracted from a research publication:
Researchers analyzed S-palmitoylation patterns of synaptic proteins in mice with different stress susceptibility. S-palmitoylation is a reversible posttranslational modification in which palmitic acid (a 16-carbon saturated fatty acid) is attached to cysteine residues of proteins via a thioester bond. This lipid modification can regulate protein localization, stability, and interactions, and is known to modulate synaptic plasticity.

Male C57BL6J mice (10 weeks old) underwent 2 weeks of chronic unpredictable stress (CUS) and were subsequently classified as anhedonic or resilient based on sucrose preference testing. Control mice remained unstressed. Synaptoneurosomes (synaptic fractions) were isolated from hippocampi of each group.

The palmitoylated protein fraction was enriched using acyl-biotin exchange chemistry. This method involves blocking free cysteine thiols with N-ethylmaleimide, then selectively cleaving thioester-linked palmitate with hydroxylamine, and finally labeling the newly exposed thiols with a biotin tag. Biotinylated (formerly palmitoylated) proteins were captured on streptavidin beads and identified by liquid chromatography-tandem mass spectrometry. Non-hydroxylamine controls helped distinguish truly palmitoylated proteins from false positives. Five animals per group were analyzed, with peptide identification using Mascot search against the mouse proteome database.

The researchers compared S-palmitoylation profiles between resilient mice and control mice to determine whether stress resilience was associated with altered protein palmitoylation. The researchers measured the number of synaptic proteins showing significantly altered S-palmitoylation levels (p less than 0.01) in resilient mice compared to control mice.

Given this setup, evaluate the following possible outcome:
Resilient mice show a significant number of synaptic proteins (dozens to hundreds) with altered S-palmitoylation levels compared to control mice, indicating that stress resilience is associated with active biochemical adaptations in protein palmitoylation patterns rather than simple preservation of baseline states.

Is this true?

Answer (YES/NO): YES